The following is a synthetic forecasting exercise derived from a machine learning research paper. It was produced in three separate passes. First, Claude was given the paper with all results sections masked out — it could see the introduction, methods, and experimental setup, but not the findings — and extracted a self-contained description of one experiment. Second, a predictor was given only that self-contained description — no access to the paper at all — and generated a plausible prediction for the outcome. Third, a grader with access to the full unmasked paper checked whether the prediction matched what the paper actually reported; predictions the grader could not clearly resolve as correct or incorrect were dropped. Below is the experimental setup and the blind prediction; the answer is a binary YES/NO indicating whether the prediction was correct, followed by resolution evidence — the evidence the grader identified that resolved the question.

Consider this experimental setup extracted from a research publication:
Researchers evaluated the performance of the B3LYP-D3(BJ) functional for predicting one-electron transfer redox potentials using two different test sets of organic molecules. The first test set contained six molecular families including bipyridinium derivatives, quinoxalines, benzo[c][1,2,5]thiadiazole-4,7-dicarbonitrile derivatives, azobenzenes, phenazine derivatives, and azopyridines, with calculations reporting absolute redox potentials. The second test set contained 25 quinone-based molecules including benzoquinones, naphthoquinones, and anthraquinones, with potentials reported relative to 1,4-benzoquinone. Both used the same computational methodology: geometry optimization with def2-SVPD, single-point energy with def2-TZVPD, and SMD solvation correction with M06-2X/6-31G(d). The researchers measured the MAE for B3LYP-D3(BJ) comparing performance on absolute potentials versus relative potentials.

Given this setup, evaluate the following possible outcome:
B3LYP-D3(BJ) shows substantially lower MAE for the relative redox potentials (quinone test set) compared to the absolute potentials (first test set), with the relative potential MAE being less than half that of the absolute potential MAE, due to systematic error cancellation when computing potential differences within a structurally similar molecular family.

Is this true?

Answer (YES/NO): YES